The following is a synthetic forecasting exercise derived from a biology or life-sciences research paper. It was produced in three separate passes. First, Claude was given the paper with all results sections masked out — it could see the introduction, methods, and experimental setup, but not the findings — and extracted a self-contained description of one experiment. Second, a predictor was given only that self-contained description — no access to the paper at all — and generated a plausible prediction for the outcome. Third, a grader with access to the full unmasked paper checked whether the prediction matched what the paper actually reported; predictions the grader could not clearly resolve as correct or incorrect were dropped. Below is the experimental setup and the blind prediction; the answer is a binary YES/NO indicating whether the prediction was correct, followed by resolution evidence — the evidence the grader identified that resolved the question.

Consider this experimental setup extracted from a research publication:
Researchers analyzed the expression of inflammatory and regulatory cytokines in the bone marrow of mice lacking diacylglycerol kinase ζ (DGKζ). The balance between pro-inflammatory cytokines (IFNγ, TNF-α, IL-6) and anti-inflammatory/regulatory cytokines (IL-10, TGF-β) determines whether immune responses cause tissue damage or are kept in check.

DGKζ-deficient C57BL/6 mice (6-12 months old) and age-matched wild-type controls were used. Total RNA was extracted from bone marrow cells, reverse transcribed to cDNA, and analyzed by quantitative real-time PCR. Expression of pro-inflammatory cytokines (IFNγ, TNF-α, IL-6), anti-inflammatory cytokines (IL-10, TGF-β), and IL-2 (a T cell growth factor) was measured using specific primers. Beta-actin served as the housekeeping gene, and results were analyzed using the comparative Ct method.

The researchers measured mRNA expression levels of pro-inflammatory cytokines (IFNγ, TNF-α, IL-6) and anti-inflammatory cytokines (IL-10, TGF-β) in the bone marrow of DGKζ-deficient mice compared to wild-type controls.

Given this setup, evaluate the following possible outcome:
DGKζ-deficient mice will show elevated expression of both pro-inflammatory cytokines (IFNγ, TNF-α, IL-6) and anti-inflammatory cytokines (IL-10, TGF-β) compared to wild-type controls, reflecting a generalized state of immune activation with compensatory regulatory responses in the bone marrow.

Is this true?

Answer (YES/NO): NO